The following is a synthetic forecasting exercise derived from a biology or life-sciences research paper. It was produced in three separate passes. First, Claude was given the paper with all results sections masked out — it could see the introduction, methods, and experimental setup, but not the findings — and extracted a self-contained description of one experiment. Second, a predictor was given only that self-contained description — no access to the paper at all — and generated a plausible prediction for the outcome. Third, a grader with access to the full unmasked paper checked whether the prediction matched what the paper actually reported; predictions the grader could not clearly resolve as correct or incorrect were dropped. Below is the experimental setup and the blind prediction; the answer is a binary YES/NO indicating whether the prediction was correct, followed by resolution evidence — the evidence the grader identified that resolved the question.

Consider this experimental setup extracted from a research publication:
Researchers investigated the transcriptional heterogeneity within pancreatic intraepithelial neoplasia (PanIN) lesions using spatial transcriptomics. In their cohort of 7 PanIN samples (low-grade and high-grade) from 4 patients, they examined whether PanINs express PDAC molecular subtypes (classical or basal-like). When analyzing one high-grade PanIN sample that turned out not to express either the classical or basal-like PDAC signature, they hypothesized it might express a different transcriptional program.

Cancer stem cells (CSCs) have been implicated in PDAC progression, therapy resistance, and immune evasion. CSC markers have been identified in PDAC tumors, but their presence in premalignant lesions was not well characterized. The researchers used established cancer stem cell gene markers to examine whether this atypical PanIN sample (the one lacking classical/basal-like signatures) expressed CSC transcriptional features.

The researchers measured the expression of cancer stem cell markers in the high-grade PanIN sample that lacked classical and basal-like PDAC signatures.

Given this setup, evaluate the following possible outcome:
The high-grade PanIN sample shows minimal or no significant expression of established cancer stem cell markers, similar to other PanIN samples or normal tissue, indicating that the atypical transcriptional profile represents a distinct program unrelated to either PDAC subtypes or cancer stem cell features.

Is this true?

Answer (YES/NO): NO